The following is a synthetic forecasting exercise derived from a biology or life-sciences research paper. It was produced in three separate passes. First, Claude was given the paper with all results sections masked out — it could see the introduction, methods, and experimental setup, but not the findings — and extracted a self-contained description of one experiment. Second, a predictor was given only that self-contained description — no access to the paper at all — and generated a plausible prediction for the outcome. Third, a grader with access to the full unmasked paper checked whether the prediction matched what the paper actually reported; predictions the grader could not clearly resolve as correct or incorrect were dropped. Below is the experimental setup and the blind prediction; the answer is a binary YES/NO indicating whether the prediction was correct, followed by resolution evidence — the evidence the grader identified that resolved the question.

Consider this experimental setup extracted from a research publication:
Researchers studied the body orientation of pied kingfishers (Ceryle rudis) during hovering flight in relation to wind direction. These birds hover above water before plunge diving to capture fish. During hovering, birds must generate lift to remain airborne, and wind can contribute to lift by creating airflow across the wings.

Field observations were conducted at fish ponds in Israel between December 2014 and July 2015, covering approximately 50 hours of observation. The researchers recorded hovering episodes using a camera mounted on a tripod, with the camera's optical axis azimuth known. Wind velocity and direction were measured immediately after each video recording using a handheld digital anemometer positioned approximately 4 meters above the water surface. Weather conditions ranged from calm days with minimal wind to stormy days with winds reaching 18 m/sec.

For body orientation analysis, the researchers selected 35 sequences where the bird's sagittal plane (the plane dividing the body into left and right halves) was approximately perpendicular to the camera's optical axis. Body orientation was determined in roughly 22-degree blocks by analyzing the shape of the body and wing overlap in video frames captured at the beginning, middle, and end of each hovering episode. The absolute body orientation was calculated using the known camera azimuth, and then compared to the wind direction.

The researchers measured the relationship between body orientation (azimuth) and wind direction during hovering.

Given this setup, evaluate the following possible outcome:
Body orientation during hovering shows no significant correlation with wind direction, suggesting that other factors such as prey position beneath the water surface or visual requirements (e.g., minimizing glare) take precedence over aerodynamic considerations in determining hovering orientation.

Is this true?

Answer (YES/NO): NO